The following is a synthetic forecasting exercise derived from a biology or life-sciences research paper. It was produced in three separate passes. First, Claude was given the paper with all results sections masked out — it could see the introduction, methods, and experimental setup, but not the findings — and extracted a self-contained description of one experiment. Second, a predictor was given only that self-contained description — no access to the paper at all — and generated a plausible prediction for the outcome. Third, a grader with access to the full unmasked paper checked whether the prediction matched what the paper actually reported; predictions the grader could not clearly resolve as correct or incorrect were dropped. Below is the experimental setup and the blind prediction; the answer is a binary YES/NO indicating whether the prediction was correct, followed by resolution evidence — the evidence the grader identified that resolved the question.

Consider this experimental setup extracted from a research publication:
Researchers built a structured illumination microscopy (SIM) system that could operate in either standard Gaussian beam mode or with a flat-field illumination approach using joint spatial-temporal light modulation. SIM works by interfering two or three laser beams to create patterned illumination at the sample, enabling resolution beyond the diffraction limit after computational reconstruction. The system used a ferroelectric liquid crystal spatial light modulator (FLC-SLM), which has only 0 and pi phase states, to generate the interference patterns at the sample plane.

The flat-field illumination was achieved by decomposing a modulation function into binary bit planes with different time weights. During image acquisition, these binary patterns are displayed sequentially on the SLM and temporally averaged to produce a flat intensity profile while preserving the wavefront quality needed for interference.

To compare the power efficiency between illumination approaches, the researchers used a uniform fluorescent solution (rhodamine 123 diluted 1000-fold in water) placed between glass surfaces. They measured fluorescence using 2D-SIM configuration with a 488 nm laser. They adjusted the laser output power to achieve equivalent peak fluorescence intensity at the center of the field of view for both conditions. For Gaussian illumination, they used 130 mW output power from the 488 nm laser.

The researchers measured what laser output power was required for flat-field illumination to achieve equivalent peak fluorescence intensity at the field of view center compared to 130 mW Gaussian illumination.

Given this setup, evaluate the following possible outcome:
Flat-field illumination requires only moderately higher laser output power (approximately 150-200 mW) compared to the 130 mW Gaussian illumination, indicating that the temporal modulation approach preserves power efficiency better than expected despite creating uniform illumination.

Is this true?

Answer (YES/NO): YES